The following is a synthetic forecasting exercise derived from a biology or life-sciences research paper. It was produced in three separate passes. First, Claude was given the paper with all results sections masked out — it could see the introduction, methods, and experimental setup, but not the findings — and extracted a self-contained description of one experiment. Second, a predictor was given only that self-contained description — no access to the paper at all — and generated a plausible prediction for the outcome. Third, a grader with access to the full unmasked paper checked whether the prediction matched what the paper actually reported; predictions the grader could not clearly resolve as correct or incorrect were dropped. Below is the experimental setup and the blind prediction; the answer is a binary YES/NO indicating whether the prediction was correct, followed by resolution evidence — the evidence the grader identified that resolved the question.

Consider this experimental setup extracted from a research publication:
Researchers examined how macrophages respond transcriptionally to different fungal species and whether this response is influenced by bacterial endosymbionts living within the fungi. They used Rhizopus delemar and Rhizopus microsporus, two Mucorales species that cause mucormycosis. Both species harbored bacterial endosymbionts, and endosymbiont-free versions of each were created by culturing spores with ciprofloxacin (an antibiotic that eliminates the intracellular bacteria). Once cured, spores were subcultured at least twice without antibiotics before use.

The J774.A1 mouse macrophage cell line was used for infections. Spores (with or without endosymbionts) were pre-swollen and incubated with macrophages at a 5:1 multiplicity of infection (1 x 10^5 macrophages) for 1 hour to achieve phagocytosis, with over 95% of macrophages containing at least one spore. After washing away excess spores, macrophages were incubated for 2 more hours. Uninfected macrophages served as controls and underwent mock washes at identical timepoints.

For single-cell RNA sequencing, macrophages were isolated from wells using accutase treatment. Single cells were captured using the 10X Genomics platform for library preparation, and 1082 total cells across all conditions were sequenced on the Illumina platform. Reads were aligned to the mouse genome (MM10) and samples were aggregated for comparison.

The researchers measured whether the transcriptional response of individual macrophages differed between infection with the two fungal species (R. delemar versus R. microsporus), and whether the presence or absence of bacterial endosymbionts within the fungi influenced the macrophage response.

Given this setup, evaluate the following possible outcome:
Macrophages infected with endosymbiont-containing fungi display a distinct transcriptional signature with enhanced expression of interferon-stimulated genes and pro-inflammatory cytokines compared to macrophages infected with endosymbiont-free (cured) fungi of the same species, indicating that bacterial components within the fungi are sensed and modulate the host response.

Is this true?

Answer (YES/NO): NO